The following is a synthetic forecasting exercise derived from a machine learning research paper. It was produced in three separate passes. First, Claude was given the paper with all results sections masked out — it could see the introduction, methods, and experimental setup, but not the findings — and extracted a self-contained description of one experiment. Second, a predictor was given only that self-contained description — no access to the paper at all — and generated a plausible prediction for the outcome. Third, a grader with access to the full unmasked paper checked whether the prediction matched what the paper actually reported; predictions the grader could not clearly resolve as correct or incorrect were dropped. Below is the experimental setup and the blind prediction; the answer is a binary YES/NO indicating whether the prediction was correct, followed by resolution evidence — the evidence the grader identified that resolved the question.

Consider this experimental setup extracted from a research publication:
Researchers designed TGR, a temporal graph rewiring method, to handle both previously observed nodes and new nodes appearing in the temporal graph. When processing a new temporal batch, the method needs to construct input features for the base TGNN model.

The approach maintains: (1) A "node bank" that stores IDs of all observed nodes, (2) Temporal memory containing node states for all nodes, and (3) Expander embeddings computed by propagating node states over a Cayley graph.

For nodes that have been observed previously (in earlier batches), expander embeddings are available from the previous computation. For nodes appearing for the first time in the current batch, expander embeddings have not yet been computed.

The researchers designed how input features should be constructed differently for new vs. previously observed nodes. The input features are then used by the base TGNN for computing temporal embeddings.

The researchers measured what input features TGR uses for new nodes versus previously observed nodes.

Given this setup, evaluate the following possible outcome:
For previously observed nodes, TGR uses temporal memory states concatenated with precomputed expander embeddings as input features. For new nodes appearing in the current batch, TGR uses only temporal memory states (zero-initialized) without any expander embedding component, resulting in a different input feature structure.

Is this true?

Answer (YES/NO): NO